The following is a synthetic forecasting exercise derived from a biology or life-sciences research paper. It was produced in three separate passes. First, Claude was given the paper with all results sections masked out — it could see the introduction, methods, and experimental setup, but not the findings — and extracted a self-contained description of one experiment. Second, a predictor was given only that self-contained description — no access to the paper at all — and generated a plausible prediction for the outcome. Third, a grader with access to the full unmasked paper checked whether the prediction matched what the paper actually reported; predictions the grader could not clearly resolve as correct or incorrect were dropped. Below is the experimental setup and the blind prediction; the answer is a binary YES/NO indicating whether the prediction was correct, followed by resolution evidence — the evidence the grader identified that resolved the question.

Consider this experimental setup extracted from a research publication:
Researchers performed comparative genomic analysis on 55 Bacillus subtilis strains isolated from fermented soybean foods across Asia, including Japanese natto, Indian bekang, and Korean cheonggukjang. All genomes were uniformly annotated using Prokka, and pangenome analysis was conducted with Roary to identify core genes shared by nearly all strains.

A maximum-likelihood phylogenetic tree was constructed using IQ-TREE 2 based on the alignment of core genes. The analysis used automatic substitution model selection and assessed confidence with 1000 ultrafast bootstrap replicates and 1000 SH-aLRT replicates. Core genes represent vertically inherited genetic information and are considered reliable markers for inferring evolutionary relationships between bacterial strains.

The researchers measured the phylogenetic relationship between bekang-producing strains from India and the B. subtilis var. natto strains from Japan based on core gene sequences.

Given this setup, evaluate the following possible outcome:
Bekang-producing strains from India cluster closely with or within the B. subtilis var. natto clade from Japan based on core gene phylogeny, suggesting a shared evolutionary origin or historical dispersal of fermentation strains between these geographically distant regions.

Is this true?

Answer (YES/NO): NO